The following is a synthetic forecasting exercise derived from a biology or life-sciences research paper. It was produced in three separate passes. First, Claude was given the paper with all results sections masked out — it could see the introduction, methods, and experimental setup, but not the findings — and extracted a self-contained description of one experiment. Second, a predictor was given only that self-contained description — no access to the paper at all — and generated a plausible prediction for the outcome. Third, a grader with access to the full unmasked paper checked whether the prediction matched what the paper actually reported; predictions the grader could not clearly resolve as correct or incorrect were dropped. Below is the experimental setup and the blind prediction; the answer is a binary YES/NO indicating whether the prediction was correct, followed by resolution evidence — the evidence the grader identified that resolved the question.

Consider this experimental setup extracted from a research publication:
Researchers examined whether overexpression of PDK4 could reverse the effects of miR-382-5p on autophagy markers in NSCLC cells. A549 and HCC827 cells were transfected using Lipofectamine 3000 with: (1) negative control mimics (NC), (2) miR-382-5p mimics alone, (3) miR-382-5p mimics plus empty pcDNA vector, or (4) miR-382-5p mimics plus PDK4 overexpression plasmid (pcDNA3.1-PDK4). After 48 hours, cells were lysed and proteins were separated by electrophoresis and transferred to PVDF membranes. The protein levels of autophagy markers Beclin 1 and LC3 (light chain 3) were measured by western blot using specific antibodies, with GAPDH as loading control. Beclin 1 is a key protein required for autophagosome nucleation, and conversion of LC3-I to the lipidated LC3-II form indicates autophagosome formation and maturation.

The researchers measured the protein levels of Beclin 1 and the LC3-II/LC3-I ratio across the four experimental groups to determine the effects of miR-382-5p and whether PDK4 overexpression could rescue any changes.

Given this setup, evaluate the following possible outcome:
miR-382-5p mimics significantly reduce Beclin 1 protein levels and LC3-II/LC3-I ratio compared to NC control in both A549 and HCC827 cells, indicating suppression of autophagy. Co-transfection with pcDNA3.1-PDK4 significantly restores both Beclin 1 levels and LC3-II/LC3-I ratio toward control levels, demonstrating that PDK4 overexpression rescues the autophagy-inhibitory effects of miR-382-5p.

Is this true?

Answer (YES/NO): YES